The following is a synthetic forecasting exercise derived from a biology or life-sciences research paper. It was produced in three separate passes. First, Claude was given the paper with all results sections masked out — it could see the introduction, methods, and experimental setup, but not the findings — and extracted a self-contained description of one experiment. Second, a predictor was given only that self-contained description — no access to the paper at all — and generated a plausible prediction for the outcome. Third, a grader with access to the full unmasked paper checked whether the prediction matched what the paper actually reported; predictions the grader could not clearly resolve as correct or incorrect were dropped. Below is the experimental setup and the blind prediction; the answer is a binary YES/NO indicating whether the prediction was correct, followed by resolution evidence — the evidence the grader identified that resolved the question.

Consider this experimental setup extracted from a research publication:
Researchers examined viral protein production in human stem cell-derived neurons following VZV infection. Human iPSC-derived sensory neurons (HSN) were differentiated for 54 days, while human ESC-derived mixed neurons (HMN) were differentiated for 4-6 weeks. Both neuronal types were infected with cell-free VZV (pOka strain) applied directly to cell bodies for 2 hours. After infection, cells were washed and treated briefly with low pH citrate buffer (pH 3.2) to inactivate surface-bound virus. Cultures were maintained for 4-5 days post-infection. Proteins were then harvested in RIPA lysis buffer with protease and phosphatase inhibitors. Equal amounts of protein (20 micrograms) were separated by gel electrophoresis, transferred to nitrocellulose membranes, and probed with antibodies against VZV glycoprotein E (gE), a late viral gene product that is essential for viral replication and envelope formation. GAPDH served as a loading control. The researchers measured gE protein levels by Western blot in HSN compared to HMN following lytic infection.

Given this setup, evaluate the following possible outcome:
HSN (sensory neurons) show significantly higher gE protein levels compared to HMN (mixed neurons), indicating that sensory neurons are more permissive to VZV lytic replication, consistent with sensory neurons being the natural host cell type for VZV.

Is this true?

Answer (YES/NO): NO